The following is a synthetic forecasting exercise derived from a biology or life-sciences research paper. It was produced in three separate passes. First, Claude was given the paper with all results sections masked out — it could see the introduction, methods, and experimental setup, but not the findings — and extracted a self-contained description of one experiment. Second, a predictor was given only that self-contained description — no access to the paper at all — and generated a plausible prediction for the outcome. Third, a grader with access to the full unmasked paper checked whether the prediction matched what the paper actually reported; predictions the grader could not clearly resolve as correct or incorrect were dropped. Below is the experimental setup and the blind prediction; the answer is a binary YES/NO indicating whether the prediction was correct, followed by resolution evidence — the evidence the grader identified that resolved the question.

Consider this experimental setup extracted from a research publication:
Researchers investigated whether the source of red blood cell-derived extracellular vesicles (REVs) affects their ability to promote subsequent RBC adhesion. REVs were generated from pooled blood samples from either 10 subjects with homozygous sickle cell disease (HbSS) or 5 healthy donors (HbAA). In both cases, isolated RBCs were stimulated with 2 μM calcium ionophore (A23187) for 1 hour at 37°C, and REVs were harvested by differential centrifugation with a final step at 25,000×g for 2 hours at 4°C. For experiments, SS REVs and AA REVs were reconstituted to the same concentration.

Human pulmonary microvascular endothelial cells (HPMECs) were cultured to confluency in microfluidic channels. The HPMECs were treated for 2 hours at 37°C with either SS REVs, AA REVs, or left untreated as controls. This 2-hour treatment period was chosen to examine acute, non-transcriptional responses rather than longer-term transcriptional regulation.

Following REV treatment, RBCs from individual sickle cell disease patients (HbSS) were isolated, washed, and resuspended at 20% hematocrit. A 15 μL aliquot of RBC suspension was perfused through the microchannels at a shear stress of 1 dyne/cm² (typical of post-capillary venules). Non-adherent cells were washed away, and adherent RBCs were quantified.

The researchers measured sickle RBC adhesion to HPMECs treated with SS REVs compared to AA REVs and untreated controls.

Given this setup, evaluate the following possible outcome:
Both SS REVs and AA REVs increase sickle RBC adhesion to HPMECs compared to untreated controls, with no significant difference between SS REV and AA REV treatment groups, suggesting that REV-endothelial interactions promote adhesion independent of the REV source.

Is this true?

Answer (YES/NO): NO